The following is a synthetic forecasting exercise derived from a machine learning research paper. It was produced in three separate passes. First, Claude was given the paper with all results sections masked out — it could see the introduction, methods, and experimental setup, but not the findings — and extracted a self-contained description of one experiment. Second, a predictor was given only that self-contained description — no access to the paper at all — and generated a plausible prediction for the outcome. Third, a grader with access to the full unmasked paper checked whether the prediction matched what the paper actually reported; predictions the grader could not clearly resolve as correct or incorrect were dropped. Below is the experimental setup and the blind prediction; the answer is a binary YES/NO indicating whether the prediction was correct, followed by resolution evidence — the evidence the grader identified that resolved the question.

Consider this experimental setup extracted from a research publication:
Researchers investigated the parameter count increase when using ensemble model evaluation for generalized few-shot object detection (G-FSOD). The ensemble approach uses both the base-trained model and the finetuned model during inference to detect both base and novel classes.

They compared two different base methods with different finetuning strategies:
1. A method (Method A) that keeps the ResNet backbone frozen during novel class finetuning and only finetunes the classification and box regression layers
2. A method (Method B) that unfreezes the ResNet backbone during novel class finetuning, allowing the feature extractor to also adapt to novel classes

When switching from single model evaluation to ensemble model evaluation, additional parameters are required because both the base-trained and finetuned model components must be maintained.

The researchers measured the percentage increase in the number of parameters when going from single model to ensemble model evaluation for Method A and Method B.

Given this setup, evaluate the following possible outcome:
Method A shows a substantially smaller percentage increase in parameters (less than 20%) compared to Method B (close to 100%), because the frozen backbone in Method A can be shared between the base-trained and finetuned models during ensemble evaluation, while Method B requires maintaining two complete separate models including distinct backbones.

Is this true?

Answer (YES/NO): NO